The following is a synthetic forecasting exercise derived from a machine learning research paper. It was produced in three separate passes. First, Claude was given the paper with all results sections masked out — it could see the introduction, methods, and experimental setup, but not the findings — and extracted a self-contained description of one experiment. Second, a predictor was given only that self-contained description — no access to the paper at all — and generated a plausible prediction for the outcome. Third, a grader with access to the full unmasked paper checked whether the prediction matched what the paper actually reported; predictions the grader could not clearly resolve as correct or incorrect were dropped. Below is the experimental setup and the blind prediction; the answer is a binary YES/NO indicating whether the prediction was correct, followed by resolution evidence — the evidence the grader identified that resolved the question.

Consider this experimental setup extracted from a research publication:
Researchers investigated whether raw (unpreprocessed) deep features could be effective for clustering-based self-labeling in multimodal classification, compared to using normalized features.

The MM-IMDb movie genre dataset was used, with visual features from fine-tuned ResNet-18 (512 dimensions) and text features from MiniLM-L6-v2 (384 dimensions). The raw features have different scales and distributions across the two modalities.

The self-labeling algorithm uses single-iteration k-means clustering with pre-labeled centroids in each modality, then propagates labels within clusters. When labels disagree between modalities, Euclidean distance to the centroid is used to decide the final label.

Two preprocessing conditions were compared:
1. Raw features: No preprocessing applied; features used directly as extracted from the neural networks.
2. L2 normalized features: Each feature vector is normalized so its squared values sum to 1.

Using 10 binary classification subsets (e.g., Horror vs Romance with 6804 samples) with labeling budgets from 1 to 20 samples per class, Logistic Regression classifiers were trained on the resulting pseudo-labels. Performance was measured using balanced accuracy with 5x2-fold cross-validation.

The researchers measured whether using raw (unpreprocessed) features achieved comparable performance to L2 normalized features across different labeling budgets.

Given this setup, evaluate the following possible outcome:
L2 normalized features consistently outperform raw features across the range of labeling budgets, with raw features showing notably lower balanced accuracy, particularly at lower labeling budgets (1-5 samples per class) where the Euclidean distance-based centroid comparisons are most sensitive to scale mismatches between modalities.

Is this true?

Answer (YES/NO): NO